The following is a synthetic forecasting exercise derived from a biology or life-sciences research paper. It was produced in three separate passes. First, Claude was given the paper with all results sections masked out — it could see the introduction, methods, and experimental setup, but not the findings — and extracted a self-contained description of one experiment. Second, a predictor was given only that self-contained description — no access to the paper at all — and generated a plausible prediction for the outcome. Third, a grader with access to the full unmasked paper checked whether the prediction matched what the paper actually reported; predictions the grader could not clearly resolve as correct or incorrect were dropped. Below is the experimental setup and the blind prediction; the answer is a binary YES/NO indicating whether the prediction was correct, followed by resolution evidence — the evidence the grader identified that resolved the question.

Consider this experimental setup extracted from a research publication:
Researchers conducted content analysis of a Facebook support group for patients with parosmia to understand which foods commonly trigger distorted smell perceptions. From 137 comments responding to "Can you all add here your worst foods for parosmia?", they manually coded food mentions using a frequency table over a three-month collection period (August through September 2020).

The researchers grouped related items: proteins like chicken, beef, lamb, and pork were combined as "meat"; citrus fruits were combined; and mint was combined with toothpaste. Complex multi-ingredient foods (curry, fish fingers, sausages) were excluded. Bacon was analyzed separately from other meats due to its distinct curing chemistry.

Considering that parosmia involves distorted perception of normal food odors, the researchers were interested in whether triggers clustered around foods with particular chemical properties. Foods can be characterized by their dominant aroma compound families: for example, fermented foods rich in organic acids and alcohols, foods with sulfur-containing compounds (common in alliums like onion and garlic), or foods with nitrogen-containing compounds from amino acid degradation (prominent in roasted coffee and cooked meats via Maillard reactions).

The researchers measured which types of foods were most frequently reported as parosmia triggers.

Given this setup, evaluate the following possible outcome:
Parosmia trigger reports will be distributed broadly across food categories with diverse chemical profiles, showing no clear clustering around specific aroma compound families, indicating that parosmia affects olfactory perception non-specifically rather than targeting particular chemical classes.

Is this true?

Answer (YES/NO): NO